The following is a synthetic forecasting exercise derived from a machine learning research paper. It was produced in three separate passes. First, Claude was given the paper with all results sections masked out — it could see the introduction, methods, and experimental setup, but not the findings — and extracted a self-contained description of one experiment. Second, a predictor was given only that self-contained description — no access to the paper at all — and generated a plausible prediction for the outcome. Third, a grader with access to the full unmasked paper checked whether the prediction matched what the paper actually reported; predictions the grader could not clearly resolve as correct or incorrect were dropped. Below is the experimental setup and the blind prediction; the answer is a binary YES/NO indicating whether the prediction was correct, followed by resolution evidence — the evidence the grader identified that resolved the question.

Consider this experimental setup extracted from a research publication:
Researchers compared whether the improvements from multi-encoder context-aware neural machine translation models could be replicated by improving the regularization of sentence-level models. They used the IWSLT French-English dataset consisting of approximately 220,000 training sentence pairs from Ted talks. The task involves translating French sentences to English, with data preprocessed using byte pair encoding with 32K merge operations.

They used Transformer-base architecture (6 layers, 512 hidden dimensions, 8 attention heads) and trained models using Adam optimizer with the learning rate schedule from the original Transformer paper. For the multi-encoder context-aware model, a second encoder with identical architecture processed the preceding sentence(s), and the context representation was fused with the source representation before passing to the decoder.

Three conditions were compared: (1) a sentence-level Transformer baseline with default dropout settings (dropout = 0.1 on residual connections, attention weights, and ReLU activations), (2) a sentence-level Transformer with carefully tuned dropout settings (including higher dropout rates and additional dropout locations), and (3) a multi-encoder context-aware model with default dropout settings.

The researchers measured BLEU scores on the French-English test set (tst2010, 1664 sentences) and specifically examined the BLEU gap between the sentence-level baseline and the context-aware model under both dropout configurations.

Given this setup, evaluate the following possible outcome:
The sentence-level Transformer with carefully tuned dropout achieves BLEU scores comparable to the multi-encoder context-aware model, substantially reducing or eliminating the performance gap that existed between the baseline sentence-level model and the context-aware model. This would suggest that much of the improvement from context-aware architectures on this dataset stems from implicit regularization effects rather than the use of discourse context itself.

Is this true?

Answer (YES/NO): YES